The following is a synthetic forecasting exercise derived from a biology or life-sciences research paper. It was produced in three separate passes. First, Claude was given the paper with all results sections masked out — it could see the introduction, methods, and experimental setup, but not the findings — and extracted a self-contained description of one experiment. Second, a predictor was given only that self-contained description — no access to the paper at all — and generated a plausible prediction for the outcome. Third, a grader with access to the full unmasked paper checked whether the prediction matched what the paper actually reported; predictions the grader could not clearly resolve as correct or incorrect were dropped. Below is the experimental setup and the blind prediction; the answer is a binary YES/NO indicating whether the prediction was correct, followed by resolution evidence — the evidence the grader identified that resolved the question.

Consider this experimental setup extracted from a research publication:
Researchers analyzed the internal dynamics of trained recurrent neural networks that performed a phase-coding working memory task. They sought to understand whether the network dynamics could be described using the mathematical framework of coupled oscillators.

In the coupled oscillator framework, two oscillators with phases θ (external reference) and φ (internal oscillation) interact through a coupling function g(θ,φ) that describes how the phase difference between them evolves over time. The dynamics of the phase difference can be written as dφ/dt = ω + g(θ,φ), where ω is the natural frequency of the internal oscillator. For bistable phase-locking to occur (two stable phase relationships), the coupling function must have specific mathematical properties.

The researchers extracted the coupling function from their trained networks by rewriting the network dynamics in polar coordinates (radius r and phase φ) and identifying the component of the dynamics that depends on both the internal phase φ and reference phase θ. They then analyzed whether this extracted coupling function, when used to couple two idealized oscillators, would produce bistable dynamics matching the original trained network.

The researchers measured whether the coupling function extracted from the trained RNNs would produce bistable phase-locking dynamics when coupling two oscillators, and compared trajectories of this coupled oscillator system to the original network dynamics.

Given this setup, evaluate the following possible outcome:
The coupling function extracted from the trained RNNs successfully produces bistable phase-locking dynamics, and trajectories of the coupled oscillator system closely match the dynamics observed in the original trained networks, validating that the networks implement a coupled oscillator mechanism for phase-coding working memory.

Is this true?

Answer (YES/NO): YES